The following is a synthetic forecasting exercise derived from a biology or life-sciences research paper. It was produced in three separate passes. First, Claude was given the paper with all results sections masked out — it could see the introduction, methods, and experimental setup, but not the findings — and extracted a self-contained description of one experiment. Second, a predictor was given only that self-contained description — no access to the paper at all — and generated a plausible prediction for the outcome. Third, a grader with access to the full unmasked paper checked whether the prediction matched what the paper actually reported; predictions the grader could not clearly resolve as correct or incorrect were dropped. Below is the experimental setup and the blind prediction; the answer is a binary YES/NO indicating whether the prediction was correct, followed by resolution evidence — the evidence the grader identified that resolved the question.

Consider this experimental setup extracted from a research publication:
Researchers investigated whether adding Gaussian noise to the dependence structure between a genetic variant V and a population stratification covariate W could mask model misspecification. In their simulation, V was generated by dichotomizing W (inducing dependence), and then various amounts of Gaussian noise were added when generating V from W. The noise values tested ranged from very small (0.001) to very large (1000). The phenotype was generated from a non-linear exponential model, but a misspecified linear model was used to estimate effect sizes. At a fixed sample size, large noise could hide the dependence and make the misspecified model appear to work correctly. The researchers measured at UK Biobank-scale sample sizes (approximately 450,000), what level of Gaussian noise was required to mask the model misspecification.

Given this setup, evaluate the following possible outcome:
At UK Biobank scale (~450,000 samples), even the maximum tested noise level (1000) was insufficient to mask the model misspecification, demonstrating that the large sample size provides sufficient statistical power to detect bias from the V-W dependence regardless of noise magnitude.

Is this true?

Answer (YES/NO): NO